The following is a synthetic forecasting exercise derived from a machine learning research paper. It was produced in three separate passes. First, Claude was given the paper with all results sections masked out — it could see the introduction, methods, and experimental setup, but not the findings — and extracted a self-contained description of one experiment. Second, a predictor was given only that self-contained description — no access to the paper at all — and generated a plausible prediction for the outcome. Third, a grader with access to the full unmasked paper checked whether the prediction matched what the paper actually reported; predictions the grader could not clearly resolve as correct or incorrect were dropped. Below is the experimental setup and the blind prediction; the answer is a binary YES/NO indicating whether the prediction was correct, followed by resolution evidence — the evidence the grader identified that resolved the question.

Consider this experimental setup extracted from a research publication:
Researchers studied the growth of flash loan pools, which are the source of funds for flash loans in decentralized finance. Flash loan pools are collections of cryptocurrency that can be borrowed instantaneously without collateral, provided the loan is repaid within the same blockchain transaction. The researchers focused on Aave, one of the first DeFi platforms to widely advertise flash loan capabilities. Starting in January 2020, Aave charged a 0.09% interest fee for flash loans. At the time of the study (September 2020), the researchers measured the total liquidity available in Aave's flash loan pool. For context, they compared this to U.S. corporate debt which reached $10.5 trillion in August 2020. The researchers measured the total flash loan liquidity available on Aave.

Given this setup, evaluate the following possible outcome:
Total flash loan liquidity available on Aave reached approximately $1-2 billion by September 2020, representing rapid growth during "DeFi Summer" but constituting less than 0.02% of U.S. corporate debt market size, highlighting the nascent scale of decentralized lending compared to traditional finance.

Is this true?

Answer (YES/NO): YES